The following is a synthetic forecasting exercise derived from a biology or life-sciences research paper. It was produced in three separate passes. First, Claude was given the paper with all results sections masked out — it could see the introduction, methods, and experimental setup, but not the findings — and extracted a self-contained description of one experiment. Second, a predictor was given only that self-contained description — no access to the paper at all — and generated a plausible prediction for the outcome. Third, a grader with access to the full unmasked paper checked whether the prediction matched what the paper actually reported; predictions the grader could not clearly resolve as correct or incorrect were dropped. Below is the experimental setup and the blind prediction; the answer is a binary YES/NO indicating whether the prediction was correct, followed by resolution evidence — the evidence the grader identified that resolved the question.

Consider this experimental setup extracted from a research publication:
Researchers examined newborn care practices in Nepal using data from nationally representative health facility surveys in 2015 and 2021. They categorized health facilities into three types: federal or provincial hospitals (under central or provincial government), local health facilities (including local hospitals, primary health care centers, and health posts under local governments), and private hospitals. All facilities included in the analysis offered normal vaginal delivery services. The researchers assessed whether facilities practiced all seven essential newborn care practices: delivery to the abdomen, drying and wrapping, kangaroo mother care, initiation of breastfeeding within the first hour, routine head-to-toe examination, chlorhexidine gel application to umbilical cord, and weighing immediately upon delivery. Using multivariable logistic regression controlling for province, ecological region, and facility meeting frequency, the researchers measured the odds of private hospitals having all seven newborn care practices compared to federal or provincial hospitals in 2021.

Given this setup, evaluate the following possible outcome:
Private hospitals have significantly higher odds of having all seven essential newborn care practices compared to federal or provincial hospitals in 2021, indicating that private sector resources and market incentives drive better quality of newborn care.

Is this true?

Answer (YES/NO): NO